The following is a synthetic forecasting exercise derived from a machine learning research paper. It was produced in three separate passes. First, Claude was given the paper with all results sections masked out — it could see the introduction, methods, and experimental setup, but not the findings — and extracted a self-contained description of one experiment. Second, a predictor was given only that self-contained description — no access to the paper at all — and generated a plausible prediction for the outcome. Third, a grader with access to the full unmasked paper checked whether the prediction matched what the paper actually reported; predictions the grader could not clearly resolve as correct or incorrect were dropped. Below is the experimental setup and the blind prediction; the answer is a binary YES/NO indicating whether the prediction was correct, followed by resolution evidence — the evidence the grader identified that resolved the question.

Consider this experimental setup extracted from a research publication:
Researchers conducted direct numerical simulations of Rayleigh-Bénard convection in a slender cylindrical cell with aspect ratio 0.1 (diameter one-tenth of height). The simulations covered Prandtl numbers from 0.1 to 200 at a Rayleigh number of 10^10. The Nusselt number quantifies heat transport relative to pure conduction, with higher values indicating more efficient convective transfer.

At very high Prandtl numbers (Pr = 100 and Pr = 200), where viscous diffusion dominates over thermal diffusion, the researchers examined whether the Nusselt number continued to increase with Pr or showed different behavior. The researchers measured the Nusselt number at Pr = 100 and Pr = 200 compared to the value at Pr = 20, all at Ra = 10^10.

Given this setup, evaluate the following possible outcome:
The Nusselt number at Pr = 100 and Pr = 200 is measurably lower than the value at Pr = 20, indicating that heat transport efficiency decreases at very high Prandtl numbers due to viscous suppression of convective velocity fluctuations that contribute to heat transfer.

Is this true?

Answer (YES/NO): YES